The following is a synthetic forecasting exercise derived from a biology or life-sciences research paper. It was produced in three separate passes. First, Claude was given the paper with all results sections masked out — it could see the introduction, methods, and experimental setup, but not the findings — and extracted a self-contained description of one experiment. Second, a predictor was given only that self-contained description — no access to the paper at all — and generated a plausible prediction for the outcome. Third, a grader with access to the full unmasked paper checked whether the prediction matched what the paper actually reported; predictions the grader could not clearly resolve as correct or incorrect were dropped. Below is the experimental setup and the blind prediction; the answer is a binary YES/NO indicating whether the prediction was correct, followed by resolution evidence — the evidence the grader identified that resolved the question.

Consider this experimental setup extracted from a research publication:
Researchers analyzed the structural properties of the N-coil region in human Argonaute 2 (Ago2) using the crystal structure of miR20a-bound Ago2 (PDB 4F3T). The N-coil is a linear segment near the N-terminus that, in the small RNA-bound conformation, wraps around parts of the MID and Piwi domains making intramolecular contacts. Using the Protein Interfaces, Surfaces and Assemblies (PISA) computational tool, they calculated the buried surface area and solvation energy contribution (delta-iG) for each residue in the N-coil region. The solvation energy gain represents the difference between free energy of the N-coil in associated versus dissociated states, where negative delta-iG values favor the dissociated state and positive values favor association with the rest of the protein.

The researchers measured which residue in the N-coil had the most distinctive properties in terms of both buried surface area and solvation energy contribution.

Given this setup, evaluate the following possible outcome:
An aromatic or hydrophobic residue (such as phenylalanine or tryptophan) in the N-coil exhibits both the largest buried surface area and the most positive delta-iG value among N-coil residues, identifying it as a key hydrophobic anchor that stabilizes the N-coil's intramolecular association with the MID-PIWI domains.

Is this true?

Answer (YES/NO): NO